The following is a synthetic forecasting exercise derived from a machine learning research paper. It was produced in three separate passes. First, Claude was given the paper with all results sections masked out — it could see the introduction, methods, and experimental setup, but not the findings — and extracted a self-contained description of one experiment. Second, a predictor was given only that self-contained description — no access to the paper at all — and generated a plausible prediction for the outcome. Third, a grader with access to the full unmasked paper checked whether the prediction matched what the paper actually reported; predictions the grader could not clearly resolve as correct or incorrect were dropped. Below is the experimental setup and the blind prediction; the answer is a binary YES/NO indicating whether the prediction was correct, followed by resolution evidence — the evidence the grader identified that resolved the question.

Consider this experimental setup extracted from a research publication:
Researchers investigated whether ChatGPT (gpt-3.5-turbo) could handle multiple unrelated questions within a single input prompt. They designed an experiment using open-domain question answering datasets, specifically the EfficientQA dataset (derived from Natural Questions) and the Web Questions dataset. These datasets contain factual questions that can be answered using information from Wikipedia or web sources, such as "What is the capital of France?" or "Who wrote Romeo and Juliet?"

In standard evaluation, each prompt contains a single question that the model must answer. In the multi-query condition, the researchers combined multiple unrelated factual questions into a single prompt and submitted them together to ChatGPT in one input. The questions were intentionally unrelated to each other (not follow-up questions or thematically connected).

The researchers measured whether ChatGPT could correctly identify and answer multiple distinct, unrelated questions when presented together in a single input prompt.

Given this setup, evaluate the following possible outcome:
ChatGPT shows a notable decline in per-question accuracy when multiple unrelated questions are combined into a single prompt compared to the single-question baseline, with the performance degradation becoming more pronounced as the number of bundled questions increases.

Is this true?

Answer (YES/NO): NO